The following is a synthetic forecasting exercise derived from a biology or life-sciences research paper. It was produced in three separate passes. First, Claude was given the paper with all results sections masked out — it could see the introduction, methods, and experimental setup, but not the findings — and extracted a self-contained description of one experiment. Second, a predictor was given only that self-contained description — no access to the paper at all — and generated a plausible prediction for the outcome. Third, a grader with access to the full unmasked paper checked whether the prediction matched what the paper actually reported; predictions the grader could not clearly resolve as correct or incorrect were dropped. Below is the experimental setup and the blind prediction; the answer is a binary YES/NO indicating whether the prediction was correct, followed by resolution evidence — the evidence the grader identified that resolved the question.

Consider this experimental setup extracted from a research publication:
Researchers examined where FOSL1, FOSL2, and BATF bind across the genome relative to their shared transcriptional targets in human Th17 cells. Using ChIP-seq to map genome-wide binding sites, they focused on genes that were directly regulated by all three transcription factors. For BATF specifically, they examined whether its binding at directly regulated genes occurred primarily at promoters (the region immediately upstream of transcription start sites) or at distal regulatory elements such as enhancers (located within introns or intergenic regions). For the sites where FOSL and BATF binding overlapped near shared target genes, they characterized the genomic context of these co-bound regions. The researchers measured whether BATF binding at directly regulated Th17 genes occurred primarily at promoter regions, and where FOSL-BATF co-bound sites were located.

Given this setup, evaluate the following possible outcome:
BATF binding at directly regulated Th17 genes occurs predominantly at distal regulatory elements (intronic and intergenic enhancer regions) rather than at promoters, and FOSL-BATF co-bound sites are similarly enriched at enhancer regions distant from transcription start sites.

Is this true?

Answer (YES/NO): NO